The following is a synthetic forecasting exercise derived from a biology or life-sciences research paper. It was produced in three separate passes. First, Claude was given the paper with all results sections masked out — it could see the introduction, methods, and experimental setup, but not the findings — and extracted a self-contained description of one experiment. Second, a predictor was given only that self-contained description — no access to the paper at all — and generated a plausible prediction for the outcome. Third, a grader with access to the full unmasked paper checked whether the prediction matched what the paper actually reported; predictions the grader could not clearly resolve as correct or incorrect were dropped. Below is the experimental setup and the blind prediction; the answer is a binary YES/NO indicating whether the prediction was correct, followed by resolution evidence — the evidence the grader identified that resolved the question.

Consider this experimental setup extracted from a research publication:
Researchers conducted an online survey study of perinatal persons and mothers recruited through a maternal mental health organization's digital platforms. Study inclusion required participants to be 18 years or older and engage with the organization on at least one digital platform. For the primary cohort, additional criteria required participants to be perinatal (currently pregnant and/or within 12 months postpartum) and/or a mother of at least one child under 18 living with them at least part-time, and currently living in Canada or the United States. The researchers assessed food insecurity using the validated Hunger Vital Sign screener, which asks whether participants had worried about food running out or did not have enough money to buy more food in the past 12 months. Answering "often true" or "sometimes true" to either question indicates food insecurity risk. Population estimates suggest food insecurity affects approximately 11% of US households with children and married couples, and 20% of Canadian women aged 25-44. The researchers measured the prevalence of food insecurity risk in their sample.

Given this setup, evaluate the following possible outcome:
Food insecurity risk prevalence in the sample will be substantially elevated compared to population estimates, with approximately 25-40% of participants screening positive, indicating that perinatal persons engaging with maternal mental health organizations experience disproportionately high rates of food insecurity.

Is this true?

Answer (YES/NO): NO